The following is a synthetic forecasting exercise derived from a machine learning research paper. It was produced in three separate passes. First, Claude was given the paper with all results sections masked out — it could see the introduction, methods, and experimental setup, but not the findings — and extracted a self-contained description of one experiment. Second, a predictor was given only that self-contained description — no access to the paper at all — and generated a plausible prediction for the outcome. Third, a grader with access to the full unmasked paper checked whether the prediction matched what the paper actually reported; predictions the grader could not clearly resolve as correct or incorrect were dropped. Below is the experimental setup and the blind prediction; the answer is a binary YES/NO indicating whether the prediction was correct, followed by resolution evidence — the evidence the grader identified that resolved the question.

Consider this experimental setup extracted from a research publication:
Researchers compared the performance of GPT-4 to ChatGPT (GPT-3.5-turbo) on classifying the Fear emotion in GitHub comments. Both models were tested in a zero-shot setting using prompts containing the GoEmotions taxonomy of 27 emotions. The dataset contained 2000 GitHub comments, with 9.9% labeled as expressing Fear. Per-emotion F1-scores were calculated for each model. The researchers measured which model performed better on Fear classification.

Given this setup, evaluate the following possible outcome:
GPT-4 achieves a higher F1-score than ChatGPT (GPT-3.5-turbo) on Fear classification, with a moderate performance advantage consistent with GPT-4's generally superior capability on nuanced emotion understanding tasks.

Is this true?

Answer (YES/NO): NO